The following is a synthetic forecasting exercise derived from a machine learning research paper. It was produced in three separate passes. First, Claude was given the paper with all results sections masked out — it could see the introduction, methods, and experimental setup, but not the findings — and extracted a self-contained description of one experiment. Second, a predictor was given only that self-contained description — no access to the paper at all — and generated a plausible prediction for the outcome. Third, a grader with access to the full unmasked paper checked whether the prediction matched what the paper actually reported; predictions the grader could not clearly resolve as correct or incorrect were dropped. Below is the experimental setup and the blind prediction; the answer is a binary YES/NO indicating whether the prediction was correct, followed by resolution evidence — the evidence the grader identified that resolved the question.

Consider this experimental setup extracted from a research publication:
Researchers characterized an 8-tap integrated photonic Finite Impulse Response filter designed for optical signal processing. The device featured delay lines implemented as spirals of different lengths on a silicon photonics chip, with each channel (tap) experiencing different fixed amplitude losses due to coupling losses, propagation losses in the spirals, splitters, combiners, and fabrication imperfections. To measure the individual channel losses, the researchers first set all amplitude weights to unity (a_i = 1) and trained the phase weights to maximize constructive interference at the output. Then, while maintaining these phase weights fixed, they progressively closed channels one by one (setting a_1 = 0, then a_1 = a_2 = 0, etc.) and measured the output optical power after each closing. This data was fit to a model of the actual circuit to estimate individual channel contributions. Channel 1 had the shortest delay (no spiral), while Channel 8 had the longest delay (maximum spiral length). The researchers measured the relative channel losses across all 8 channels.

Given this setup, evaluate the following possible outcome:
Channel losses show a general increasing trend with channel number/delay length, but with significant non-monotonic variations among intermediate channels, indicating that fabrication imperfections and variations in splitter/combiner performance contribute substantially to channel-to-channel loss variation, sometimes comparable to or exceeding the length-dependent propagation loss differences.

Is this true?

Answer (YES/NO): NO